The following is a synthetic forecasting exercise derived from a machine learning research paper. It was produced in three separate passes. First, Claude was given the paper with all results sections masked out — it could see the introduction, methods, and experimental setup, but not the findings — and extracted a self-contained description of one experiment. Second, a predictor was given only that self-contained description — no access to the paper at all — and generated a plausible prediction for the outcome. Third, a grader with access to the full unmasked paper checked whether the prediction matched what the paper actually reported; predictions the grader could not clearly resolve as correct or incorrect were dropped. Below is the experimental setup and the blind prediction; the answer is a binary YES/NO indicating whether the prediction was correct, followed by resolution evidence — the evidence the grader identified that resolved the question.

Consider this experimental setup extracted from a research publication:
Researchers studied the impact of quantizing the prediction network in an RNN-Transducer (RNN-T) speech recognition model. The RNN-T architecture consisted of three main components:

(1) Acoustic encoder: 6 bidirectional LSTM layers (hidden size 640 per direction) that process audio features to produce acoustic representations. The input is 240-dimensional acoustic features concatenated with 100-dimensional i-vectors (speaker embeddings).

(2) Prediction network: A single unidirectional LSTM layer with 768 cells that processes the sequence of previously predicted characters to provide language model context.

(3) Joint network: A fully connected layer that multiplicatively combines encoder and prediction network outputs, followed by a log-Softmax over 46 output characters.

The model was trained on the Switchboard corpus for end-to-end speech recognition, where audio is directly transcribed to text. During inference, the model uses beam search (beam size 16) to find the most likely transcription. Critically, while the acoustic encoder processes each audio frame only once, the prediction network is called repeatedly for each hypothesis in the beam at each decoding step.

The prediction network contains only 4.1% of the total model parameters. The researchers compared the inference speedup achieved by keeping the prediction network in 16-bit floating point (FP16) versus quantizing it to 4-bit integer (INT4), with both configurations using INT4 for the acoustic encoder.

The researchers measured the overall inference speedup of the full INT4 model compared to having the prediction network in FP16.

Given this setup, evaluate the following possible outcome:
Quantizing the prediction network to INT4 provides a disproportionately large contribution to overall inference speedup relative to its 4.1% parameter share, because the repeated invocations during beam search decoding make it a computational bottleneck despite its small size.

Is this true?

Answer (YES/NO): YES